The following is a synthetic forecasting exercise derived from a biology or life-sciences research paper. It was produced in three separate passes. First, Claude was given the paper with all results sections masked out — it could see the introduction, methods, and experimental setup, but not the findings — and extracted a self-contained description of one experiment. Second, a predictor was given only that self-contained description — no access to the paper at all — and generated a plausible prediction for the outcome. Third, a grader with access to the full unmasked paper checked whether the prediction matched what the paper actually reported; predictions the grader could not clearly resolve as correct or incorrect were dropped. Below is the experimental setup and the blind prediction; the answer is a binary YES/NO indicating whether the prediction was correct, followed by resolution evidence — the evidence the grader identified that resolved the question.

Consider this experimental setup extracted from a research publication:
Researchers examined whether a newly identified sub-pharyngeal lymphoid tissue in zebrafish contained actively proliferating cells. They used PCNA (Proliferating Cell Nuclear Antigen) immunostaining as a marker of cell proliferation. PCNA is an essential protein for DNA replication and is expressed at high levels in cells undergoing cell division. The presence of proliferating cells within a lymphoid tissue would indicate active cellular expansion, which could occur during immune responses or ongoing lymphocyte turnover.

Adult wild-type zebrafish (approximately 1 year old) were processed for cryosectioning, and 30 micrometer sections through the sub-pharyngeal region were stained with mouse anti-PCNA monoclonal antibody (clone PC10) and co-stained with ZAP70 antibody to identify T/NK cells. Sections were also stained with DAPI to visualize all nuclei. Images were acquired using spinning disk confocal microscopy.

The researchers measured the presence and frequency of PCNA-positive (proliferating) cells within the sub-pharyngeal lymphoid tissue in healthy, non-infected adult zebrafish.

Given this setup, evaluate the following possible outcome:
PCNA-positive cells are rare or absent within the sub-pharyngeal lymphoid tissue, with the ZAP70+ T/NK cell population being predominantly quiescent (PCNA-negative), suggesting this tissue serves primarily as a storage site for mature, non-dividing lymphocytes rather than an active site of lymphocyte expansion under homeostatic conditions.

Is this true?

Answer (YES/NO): NO